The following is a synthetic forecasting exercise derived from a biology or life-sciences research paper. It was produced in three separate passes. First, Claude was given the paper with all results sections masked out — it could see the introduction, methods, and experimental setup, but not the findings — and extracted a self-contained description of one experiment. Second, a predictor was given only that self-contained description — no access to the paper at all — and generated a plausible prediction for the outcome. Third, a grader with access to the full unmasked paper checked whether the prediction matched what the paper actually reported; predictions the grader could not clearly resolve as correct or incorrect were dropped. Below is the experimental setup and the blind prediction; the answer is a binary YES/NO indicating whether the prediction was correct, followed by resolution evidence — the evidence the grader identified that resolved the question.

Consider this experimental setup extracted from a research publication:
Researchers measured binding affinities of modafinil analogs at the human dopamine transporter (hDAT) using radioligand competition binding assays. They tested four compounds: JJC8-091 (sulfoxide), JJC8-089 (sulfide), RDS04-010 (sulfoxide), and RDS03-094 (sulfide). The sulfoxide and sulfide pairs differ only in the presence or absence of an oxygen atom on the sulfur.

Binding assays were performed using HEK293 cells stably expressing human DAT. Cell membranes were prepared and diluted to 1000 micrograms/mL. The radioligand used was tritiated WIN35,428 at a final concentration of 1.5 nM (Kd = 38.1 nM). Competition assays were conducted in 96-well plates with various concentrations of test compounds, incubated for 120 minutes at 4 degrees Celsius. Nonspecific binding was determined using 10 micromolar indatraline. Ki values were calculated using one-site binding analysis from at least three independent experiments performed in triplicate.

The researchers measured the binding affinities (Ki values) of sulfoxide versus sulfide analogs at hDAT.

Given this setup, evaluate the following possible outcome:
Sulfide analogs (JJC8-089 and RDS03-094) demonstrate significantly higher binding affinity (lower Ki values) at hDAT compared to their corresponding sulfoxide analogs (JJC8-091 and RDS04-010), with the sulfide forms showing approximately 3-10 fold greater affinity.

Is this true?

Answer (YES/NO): NO